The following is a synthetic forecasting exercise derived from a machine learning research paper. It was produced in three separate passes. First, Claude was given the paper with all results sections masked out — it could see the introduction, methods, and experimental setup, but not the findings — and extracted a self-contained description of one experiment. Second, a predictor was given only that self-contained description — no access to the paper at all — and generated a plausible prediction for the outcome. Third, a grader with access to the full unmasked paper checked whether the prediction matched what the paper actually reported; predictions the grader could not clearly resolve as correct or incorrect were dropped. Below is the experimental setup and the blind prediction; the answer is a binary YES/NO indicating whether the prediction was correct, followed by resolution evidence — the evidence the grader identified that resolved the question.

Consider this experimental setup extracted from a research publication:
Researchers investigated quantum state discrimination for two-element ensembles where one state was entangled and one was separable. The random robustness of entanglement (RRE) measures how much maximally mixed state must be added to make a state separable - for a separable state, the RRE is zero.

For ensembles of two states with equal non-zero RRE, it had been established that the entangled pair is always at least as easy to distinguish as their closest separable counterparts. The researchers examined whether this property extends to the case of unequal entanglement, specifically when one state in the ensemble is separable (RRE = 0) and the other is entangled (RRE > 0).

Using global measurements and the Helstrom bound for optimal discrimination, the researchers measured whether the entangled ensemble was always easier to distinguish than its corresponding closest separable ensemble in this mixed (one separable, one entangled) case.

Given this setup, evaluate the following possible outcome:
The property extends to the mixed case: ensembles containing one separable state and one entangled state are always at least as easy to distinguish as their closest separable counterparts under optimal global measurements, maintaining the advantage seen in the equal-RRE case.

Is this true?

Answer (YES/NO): NO